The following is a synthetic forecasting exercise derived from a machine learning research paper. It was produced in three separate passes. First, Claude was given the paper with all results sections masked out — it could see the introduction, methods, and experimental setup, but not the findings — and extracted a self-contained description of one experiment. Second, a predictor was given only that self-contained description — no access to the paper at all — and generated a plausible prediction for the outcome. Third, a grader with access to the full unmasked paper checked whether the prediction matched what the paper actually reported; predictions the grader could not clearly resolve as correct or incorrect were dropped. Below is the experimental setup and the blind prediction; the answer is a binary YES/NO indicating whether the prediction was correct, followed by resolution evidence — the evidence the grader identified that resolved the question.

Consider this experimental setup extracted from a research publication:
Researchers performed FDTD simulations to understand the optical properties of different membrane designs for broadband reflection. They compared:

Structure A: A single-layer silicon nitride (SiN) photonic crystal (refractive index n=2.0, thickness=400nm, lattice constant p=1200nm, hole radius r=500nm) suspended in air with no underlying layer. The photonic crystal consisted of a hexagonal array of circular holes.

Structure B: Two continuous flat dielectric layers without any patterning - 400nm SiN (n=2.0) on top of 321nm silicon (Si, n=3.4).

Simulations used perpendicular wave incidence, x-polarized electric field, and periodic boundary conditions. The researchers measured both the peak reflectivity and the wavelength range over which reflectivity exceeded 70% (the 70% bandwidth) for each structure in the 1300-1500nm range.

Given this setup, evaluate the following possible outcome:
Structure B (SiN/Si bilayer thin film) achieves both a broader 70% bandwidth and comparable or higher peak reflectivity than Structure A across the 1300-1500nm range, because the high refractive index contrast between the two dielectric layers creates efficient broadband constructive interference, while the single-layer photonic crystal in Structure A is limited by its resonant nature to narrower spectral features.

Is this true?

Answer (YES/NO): NO